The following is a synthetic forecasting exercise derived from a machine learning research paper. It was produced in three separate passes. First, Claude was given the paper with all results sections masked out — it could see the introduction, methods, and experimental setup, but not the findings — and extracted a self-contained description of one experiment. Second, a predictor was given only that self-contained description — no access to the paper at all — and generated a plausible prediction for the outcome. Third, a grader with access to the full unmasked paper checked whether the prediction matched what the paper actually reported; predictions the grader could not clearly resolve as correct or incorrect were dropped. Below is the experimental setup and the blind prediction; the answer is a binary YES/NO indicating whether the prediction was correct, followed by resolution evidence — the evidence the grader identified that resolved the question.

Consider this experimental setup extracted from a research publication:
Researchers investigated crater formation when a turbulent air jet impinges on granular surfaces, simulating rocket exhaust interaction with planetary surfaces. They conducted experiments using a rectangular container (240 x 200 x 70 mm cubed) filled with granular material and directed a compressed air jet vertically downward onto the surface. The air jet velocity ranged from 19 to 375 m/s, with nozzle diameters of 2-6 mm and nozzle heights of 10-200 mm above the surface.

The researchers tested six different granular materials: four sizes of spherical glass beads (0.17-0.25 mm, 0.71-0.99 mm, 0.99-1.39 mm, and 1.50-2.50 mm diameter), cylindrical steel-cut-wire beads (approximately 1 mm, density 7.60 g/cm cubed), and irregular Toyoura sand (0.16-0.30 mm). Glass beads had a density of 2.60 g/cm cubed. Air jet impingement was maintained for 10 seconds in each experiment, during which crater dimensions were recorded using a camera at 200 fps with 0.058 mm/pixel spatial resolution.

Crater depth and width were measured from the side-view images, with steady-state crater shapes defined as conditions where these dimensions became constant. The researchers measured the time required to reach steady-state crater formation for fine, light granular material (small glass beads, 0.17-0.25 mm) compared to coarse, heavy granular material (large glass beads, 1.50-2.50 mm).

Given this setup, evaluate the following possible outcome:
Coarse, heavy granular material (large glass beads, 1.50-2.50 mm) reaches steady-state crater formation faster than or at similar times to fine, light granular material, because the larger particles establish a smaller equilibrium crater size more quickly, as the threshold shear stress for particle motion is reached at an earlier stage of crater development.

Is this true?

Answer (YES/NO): NO